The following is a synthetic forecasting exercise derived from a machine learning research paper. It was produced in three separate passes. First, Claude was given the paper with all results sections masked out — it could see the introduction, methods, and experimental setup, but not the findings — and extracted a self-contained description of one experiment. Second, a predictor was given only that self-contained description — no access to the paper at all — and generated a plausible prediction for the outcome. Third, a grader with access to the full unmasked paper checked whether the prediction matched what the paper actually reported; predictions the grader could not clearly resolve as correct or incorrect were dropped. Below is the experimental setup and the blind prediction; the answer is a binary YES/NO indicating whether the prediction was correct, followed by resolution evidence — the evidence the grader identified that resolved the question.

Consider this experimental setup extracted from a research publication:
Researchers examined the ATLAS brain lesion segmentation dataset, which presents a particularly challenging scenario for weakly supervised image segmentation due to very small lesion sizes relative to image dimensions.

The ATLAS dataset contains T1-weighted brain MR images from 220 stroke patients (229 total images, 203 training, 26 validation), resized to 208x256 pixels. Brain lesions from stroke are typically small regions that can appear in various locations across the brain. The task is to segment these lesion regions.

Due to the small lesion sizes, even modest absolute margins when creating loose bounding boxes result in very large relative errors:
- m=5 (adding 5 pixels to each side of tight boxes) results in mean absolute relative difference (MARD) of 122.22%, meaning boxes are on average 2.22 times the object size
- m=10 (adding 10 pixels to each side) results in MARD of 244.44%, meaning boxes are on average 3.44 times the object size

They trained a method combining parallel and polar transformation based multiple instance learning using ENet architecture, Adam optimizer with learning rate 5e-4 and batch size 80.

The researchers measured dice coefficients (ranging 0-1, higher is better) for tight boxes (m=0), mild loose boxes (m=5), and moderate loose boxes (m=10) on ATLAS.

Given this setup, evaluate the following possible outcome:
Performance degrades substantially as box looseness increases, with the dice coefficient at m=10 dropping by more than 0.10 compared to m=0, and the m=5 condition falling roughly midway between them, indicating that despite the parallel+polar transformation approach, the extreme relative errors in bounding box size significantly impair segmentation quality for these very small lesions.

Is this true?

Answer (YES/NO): NO